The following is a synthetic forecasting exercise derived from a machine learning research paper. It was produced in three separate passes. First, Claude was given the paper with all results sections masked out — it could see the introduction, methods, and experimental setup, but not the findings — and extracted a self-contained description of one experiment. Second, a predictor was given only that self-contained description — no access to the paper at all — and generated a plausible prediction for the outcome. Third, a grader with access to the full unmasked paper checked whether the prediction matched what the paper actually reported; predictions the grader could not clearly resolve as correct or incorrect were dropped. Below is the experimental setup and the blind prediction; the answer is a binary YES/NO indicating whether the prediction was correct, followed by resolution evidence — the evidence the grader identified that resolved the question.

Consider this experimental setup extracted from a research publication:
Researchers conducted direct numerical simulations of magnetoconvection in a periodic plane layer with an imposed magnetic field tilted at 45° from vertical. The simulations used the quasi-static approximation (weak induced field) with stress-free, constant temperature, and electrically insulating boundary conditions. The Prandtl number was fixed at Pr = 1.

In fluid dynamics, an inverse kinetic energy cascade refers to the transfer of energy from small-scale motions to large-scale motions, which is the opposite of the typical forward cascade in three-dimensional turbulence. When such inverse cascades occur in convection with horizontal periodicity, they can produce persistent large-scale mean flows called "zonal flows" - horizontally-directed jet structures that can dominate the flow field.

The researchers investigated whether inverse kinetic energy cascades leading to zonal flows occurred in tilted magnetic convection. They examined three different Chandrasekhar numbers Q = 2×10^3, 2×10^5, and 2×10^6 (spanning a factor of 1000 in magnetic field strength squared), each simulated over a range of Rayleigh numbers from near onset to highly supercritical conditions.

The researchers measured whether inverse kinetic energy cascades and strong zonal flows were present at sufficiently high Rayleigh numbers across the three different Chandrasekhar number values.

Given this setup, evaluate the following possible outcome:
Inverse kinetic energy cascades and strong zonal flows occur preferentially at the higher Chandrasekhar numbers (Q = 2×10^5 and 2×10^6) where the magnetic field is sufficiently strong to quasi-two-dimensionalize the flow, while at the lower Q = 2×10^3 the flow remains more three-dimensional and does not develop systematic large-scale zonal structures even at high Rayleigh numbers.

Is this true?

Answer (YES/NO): NO